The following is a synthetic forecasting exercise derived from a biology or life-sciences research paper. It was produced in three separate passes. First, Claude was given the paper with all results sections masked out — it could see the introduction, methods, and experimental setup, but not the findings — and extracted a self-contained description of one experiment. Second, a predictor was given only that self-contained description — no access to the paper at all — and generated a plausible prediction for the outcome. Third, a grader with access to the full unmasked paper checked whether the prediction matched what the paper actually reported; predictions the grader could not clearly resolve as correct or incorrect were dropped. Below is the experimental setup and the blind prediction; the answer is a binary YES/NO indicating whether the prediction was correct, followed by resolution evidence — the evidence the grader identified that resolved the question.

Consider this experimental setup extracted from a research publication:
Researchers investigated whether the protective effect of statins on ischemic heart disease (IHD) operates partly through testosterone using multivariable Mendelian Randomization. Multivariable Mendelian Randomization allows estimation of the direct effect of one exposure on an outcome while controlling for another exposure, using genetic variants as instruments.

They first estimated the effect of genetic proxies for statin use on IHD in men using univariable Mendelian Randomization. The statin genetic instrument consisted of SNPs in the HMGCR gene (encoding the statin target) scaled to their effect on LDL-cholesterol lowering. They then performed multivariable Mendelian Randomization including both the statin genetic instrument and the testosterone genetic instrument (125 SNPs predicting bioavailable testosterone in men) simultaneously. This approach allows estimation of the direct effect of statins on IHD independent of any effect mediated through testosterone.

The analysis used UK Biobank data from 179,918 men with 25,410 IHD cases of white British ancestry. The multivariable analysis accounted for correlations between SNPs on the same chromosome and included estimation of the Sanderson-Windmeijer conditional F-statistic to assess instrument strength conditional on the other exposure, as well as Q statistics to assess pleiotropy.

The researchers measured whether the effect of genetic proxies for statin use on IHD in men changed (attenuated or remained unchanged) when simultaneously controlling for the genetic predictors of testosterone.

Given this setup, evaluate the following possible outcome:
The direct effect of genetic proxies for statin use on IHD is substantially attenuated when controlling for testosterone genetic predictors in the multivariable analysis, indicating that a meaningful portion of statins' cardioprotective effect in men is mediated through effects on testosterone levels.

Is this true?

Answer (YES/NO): YES